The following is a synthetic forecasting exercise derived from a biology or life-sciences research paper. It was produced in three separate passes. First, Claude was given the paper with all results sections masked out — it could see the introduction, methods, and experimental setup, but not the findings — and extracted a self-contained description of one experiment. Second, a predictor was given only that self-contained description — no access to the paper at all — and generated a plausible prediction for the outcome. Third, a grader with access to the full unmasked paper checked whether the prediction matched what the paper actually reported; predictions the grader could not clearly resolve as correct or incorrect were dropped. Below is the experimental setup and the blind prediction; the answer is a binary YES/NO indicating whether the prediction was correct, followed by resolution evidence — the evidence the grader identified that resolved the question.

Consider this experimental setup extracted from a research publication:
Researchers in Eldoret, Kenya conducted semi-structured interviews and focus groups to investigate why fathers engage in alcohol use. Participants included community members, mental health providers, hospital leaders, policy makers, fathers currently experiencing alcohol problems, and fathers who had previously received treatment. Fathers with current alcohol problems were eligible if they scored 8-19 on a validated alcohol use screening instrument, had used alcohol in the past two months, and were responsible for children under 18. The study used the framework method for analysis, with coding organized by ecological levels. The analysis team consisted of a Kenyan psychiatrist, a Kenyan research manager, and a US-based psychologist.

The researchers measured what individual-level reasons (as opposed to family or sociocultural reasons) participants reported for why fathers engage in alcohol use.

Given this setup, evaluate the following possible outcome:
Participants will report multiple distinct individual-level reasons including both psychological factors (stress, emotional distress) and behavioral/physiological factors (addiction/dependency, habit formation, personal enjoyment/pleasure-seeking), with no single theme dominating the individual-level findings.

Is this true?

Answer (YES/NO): NO